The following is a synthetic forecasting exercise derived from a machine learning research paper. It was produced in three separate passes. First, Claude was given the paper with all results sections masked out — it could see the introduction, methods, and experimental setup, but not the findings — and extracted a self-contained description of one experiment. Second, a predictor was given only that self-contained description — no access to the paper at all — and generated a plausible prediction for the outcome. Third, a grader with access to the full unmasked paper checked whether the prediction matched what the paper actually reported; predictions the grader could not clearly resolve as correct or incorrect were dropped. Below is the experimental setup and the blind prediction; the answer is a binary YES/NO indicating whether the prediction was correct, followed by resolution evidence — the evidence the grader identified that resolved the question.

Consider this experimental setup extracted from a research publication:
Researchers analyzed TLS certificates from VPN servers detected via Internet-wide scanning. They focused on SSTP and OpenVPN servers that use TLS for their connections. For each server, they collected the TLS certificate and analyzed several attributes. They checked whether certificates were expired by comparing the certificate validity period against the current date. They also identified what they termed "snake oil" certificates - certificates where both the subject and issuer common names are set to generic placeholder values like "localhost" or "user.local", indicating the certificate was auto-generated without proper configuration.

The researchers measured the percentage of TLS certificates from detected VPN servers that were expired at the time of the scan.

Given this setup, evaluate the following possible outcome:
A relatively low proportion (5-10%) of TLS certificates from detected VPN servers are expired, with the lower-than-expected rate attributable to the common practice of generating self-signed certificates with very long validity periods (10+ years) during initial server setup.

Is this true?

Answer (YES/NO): NO